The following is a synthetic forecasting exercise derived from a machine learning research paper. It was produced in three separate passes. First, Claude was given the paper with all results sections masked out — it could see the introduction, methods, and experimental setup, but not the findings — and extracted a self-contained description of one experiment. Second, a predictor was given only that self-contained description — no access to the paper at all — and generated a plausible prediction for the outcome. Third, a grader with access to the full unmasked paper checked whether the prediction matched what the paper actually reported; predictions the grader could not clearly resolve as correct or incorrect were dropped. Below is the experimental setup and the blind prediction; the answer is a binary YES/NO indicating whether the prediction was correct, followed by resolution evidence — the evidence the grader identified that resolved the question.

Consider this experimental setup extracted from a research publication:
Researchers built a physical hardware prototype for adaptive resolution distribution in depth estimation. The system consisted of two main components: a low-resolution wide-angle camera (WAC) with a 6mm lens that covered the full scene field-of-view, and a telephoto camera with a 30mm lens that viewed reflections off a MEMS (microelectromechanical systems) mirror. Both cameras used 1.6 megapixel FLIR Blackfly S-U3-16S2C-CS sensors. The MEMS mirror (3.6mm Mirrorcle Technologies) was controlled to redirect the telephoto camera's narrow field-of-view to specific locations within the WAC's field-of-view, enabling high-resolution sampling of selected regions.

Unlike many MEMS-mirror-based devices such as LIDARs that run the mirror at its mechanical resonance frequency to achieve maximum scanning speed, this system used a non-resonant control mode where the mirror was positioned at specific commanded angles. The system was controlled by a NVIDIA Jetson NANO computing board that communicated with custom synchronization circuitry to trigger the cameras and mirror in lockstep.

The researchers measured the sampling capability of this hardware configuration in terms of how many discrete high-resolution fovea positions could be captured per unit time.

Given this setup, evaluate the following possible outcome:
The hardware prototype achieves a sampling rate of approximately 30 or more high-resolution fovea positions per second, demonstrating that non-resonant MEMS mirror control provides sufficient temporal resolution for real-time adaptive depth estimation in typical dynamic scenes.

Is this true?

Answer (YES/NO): NO